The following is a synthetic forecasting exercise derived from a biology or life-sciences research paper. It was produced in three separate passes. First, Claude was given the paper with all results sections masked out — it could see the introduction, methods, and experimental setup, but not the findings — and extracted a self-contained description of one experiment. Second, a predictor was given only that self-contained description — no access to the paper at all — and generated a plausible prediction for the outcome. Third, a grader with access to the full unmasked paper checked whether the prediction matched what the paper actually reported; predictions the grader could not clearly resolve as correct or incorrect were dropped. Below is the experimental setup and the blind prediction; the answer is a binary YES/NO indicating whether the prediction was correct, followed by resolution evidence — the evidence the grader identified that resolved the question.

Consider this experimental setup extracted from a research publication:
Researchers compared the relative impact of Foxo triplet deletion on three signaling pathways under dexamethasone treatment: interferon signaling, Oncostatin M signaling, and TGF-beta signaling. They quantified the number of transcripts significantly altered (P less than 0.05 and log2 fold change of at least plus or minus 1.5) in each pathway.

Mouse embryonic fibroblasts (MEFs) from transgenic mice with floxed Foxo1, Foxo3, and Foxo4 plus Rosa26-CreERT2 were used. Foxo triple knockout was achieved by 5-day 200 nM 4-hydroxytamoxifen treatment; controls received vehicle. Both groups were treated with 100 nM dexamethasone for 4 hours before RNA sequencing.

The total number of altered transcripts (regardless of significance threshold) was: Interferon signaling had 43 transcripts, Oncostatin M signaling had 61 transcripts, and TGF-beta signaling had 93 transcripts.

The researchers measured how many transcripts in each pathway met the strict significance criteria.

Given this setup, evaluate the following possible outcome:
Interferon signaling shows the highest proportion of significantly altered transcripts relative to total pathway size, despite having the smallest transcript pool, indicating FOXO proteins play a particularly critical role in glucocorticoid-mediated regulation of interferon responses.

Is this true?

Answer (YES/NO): YES